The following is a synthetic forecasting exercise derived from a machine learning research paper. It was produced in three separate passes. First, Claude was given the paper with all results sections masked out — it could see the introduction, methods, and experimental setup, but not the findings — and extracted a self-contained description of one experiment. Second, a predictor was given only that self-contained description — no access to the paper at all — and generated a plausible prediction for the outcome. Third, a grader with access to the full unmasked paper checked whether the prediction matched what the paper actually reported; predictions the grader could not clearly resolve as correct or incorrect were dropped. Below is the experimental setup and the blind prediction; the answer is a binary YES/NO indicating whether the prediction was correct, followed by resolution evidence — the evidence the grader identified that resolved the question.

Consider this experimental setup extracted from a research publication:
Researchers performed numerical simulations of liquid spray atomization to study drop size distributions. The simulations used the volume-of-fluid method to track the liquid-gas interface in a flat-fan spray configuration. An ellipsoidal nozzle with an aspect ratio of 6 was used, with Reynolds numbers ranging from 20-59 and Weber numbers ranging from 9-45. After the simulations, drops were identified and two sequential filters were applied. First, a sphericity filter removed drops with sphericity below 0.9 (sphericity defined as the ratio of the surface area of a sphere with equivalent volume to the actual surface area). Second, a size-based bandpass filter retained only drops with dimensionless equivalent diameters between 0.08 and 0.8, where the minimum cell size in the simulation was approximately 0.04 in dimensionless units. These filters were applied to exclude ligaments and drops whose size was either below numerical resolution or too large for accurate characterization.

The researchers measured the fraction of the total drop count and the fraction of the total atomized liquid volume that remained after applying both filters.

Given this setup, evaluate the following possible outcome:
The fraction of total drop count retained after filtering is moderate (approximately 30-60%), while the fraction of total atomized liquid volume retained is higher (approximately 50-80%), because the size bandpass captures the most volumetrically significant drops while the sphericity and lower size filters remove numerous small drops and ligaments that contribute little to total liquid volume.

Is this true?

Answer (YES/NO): NO